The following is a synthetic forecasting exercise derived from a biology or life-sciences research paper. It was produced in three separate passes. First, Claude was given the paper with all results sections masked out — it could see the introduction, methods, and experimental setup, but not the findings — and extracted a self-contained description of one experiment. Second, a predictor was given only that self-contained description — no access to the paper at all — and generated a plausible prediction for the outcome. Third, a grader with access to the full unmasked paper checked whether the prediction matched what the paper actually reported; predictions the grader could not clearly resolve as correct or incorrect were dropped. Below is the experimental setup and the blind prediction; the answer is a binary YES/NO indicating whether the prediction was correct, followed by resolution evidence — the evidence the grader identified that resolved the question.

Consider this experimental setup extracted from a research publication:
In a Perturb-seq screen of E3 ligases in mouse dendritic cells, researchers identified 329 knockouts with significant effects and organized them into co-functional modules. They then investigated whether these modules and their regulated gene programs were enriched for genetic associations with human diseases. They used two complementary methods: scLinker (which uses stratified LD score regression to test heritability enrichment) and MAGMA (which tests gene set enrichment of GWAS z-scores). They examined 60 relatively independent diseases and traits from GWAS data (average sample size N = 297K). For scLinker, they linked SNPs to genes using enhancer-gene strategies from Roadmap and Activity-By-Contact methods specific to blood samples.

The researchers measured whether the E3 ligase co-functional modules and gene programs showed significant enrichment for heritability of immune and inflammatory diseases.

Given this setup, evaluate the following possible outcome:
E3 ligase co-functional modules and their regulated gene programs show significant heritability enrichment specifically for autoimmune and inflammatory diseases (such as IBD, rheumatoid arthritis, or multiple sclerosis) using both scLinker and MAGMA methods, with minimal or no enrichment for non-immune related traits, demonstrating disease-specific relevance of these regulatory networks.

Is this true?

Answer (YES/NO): NO